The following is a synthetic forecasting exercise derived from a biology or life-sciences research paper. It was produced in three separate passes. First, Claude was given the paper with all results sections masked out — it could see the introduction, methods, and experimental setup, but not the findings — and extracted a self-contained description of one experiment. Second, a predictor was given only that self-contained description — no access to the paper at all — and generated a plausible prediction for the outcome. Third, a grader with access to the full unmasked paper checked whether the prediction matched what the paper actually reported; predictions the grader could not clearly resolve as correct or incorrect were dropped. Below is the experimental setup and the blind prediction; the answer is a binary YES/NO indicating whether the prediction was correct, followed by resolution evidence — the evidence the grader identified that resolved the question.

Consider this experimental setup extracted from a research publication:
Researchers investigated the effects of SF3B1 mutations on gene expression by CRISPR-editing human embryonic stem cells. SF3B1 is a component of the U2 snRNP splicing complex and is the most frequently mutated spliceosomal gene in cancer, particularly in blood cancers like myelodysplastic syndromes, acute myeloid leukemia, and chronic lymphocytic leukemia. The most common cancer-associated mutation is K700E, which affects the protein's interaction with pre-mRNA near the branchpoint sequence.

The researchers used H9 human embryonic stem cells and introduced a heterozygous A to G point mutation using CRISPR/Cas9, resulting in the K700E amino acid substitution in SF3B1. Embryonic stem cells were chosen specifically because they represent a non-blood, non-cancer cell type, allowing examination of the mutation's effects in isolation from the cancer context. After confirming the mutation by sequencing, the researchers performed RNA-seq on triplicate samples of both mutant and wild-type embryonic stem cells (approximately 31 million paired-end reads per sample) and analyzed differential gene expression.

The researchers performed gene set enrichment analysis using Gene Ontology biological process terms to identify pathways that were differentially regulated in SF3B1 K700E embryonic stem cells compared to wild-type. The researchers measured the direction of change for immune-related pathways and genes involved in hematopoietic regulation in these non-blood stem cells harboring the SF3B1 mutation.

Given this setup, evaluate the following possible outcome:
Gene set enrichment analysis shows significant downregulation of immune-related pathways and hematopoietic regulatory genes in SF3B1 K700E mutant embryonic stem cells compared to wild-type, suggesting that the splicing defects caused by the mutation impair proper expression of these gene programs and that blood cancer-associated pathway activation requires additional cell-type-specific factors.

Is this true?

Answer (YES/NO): NO